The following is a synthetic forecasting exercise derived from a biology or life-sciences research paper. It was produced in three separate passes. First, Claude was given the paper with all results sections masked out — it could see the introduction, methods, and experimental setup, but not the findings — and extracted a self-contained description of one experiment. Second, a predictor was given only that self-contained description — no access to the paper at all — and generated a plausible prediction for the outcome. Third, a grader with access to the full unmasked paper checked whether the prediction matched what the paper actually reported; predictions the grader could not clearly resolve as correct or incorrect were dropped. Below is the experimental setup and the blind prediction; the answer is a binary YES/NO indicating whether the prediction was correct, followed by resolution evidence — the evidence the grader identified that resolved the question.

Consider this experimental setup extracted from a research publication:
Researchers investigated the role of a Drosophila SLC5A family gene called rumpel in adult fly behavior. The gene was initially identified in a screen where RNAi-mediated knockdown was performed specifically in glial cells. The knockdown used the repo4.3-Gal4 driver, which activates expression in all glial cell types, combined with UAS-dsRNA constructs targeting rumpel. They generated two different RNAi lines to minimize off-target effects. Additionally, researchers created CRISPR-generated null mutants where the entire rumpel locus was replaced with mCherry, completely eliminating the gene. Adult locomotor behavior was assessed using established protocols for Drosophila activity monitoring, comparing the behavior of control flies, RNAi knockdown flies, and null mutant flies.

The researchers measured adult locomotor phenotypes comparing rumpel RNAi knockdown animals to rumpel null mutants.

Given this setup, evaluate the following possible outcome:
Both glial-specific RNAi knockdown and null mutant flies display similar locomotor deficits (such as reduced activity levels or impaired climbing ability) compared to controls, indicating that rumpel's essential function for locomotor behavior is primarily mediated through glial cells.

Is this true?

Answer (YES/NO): NO